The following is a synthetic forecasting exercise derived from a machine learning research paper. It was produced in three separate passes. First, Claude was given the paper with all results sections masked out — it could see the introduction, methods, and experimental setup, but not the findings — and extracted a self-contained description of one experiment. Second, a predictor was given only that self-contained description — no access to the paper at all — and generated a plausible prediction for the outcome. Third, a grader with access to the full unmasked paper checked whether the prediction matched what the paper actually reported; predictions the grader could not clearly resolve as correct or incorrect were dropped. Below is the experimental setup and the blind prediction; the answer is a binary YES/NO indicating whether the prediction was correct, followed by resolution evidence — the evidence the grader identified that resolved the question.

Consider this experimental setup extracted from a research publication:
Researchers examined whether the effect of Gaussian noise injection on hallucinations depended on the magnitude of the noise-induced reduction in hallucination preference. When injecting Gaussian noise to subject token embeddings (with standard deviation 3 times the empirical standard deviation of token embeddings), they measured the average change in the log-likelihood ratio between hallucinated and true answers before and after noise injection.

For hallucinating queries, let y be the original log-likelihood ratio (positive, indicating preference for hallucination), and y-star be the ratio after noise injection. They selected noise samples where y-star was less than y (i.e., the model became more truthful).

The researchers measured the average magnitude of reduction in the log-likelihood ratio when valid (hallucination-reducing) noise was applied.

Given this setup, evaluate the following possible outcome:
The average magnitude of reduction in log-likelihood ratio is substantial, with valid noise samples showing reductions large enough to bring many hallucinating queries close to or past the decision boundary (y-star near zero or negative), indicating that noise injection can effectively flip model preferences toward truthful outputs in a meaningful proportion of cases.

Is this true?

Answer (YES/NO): NO